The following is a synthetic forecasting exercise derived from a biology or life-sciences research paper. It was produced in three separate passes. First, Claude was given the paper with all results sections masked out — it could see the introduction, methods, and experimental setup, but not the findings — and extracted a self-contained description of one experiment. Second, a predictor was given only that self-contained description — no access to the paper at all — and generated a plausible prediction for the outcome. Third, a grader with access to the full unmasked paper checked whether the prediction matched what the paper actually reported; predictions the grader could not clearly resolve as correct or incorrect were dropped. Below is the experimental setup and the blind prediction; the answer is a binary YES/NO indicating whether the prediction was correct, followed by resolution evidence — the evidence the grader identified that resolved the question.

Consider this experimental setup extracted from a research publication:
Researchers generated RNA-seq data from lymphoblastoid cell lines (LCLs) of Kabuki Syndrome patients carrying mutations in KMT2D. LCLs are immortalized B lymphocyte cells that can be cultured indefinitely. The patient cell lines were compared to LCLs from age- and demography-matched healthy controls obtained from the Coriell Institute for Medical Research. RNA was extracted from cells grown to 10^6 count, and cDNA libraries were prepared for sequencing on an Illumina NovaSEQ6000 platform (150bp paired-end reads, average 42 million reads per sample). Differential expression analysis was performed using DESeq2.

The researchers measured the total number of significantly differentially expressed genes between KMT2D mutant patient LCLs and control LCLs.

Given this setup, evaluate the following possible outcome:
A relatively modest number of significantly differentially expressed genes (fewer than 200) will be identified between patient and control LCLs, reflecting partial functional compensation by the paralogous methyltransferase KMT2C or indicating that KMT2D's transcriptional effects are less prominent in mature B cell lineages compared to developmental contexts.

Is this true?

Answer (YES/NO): NO